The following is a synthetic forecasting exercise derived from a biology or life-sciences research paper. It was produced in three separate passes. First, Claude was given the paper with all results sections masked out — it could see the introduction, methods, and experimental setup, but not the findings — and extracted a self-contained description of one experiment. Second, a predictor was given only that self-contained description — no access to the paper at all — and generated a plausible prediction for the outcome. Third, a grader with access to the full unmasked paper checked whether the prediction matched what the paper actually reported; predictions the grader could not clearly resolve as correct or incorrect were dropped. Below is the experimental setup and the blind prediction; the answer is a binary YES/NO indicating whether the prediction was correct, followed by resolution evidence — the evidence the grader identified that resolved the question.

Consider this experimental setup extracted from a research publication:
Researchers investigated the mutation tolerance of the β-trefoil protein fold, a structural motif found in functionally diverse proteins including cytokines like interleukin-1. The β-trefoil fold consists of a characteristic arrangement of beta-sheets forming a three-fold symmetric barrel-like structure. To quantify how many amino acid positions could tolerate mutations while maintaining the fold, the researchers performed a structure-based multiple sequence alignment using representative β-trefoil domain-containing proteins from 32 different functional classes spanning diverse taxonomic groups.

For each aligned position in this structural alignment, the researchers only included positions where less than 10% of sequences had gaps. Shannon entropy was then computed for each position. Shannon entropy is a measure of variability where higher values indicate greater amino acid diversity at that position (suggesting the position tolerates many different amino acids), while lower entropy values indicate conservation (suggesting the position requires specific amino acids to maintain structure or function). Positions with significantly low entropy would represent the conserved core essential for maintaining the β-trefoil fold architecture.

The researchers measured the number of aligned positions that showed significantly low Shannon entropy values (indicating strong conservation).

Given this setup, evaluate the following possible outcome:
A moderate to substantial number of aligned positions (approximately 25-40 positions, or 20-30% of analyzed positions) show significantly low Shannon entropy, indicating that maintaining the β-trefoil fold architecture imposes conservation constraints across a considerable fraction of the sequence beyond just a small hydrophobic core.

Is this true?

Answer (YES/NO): NO